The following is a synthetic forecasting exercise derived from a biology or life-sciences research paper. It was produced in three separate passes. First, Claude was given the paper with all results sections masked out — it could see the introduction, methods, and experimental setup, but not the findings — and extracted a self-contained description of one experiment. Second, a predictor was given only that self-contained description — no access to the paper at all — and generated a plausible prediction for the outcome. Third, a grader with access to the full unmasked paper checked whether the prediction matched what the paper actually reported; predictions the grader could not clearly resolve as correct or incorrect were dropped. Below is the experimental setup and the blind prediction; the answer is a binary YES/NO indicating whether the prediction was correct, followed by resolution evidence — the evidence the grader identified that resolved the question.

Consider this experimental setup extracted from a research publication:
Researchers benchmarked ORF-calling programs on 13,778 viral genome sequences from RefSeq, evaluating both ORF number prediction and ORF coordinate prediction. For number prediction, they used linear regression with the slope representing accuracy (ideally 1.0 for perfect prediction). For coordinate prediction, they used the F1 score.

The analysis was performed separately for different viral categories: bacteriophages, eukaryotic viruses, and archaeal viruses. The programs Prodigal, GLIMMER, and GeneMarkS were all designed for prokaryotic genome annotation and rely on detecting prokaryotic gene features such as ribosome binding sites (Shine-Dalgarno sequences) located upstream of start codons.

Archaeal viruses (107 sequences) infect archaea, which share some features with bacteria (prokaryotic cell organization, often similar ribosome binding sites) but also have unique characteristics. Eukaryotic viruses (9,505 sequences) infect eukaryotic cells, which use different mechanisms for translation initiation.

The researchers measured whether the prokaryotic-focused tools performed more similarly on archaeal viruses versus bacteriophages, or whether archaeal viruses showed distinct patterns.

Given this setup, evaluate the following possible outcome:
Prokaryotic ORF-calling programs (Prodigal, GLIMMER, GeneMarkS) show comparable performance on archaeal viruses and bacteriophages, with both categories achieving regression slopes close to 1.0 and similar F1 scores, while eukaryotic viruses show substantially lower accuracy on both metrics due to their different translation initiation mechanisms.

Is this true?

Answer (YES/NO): NO